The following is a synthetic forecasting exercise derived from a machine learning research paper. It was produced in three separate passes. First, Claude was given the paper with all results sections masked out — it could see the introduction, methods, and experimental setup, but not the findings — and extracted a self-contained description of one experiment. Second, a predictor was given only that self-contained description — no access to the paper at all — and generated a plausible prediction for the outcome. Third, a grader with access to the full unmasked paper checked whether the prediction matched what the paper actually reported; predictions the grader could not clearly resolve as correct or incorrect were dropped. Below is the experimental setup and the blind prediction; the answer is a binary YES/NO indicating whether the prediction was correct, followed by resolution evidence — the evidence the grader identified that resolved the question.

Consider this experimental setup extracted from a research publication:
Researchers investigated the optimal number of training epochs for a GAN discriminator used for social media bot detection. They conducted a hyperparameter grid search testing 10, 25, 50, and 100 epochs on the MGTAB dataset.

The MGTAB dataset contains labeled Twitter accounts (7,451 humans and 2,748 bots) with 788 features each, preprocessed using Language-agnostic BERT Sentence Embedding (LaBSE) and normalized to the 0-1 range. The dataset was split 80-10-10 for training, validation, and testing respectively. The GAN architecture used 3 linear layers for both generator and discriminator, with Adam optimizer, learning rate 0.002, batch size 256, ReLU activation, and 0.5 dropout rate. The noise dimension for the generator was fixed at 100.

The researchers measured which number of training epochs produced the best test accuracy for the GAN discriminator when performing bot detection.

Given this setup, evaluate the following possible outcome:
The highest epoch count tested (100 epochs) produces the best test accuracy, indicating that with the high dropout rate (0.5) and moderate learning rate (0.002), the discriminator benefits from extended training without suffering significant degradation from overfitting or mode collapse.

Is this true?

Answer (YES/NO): NO